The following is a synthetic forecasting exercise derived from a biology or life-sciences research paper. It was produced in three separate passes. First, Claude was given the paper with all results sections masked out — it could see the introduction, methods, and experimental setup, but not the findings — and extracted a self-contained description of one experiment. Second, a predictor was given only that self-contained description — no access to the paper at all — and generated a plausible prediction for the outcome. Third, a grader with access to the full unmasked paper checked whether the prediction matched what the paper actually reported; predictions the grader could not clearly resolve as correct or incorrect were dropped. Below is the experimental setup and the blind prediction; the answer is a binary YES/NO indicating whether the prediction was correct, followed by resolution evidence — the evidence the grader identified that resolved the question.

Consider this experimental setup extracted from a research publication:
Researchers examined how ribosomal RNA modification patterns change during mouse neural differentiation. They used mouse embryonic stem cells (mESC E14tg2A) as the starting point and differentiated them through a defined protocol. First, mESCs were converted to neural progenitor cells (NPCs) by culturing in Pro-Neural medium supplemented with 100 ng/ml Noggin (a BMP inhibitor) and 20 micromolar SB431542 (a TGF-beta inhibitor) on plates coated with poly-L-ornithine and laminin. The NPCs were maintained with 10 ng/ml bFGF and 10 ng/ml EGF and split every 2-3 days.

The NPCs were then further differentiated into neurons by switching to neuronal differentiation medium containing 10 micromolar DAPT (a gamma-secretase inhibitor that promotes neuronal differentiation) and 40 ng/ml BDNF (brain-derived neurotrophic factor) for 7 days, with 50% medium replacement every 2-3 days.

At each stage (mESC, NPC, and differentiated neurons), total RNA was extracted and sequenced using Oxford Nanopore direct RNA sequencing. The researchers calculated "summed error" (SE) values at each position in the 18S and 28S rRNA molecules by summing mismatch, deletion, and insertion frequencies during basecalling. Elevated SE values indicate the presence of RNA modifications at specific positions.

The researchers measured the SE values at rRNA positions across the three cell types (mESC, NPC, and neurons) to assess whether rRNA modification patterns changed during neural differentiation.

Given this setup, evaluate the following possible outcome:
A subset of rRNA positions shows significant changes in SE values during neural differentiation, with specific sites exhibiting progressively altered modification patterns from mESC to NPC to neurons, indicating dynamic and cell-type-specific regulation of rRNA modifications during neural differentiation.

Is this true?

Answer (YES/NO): YES